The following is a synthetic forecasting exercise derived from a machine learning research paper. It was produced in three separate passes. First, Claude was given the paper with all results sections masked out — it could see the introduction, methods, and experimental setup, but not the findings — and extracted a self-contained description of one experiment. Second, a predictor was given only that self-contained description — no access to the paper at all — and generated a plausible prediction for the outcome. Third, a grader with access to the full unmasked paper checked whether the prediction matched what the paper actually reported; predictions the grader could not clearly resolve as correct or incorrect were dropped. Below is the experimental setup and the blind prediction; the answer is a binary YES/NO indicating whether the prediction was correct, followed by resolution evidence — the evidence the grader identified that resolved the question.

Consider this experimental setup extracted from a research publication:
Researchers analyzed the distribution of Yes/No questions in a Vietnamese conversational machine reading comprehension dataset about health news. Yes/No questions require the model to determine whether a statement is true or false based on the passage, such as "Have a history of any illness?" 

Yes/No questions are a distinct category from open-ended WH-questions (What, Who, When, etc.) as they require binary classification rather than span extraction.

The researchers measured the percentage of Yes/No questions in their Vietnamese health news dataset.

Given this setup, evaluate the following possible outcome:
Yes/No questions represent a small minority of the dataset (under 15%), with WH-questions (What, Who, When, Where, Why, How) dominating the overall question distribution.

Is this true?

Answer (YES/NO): YES